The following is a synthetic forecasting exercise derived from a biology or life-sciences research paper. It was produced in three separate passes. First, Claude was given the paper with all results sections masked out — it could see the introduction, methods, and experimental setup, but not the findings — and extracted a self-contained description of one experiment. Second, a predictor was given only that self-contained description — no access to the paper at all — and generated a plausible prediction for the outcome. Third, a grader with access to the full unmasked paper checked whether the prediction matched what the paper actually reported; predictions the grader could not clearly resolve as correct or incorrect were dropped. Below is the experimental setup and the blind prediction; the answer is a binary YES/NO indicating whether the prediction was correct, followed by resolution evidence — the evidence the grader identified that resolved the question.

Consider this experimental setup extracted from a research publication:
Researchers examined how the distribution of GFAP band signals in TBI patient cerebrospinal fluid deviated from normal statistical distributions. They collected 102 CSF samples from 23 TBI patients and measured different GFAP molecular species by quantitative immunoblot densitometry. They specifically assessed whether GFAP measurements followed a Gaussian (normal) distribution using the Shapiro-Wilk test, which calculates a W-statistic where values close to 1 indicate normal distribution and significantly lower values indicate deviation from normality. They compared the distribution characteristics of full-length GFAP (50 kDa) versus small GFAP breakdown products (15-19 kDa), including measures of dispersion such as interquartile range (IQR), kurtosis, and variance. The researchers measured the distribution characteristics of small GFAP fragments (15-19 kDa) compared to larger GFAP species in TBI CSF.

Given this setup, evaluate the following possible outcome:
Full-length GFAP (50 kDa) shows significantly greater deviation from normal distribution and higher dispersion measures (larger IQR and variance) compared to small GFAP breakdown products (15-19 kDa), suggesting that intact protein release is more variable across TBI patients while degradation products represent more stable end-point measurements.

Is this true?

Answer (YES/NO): NO